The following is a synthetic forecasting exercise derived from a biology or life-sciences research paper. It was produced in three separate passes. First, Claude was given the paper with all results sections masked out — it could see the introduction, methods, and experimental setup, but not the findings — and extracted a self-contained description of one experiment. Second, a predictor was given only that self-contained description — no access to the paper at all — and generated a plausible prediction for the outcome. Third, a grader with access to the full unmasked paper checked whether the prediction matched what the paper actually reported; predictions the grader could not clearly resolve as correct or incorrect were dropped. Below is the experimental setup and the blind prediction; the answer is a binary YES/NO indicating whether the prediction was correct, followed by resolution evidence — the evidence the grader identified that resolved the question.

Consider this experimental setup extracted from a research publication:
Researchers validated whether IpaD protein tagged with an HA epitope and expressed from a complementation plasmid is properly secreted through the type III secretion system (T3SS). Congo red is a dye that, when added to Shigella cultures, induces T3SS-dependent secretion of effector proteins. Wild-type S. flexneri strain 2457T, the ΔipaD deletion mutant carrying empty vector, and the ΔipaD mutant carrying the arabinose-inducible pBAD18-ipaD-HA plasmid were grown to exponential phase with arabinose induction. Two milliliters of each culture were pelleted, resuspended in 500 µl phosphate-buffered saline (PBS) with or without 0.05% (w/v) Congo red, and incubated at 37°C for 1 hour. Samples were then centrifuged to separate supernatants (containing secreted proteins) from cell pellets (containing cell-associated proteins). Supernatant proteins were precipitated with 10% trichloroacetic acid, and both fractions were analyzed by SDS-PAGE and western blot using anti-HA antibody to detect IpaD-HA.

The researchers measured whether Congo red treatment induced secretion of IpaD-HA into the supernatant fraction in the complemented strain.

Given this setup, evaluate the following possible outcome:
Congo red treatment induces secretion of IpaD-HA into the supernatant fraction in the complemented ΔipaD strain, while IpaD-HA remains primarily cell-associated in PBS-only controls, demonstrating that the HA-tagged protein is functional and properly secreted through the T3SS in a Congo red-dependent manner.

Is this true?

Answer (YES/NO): YES